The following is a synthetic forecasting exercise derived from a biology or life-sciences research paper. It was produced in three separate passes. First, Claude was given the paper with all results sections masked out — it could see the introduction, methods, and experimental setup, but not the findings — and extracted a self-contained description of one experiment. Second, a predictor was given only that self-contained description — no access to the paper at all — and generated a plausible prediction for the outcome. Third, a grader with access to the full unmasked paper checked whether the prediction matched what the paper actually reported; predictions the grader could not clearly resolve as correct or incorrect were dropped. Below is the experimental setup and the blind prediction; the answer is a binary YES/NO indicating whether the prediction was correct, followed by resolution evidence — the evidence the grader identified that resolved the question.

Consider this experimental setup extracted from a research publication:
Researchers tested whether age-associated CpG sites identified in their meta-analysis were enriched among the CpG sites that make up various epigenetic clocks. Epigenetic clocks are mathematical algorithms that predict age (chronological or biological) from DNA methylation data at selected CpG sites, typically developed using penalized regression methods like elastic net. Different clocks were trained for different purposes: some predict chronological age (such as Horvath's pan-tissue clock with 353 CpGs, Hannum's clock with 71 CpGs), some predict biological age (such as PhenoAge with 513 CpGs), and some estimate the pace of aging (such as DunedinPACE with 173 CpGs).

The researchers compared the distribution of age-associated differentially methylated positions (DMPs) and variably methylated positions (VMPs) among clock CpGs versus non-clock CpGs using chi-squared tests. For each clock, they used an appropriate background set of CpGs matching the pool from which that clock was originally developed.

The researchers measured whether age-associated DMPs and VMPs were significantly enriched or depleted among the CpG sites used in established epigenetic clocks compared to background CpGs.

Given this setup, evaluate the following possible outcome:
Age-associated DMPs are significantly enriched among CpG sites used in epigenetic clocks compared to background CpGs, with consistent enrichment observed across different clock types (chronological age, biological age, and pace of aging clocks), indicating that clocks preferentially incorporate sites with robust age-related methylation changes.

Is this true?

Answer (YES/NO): NO